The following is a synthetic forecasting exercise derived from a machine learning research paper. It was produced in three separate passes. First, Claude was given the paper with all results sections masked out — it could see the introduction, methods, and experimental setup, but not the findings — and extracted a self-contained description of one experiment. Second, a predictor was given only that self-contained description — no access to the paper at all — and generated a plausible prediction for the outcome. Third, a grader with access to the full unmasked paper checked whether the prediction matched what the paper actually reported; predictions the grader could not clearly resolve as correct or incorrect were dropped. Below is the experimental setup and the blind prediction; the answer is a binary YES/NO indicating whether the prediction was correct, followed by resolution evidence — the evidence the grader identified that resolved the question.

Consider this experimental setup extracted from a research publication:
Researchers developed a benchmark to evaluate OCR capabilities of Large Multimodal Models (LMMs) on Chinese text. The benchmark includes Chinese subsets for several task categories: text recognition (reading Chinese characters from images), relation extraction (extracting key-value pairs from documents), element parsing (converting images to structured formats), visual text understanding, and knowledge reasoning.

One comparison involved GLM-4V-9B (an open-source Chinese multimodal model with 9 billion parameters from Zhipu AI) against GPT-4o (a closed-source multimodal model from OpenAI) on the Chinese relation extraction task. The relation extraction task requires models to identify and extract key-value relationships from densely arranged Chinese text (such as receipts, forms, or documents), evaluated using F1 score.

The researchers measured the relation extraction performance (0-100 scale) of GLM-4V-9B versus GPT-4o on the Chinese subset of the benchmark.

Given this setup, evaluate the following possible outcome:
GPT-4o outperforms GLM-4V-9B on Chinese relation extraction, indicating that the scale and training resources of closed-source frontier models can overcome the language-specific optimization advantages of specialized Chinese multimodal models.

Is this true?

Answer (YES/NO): NO